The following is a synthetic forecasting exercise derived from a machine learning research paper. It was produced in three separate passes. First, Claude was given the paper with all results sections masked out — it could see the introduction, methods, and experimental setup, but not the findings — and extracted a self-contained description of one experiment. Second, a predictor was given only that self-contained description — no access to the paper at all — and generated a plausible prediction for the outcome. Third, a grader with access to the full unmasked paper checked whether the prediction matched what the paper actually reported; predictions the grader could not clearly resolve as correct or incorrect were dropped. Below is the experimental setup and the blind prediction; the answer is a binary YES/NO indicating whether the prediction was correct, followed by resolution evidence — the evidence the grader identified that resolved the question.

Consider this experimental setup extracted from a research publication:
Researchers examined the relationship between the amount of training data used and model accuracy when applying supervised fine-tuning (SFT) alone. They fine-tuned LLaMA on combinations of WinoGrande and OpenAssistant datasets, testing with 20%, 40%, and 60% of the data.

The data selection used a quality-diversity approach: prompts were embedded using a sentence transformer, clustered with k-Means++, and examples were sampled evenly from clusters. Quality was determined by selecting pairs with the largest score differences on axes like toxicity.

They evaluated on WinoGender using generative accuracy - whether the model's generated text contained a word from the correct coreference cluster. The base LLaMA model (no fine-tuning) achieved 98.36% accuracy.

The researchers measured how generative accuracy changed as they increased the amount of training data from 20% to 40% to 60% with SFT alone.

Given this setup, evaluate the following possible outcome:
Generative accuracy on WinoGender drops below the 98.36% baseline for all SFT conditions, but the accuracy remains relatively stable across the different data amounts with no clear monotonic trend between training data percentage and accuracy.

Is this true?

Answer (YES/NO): YES